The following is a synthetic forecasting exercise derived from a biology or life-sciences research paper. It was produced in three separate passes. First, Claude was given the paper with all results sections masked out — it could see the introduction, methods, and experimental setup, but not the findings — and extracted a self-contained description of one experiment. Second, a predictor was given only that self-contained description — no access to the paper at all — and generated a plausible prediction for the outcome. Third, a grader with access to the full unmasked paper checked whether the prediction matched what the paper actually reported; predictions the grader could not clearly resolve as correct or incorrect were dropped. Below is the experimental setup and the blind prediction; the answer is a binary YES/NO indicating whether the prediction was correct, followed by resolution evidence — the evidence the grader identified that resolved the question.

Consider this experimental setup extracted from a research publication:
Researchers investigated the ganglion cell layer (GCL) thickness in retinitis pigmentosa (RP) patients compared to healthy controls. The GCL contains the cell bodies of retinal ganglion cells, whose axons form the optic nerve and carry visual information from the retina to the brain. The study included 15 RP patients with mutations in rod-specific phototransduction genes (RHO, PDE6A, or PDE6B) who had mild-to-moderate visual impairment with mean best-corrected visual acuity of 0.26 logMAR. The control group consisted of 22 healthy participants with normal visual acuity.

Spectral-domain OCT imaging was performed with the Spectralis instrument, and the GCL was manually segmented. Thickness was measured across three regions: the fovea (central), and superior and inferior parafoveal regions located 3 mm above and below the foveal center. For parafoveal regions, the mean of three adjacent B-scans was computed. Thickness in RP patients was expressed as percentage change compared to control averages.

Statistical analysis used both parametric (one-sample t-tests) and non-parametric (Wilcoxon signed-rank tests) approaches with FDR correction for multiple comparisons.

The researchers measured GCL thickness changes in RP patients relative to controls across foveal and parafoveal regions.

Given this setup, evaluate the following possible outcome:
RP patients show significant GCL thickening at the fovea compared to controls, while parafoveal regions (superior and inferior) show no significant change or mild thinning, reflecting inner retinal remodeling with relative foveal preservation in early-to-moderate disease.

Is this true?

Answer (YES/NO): NO